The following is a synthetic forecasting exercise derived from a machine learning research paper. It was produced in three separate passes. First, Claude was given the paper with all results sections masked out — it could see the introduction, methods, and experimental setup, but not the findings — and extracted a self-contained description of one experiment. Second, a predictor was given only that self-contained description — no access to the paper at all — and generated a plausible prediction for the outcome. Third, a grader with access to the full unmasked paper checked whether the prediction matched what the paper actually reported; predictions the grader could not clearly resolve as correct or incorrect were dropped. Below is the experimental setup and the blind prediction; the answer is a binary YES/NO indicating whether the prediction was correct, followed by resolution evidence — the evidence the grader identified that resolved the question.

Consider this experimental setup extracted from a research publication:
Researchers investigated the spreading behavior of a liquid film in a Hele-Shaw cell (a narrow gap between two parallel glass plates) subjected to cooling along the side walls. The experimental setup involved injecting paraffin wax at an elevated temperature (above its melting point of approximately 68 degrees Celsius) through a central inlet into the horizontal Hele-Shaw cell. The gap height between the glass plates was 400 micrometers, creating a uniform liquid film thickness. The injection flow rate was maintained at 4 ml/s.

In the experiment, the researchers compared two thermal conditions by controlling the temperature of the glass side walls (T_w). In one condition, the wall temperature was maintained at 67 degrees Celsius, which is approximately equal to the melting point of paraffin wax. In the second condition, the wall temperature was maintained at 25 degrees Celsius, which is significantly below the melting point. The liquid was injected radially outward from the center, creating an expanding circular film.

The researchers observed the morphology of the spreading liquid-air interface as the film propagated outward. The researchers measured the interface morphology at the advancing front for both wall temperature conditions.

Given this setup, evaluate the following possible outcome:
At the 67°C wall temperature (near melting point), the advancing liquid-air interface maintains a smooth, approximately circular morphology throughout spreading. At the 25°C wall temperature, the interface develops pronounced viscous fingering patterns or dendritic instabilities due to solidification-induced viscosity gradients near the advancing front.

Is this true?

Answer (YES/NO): YES